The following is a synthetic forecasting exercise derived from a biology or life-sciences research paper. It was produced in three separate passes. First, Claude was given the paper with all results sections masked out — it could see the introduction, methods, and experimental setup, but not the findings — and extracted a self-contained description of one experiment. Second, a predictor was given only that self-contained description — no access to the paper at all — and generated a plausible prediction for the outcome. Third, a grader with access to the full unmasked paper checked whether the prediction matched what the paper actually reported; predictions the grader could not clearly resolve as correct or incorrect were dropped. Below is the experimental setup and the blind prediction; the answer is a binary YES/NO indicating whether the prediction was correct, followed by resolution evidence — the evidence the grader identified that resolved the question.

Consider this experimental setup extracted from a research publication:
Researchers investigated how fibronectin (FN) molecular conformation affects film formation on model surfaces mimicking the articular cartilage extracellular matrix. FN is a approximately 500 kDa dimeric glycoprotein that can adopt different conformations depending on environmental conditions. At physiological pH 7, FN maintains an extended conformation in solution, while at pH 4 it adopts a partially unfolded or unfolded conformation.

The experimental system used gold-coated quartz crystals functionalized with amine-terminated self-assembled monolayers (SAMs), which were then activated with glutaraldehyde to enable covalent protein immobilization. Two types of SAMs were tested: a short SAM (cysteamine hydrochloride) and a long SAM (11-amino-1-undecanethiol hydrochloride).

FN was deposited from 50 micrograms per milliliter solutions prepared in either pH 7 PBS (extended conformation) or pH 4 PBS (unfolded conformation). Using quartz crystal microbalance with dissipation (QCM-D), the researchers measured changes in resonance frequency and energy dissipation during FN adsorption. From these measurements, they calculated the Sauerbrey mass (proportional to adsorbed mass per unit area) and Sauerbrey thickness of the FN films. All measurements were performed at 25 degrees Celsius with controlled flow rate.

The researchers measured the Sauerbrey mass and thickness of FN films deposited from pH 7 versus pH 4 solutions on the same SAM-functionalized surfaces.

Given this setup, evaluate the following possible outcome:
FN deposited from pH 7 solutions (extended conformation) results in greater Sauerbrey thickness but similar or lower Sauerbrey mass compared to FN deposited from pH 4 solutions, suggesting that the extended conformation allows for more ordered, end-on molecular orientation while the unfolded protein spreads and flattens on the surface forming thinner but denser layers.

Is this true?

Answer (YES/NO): NO